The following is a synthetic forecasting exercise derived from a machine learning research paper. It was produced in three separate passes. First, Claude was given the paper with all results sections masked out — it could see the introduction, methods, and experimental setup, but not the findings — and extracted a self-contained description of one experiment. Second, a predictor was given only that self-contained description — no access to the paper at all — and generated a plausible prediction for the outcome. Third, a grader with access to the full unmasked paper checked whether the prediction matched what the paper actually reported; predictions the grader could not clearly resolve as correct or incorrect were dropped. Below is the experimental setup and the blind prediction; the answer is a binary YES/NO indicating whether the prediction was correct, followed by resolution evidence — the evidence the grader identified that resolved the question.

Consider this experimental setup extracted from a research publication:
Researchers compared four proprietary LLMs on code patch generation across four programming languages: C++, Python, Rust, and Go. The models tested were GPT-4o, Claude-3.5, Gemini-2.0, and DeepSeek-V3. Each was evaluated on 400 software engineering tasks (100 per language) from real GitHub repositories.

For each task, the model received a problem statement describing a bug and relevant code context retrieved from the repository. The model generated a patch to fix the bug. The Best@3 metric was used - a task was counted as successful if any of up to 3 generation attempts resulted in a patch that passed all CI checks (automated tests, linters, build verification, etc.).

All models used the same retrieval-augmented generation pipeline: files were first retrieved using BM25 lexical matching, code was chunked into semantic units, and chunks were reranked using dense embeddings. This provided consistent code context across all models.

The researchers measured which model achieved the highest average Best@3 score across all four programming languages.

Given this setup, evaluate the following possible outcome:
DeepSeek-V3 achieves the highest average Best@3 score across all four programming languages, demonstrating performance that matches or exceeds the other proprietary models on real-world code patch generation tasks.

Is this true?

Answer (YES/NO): YES